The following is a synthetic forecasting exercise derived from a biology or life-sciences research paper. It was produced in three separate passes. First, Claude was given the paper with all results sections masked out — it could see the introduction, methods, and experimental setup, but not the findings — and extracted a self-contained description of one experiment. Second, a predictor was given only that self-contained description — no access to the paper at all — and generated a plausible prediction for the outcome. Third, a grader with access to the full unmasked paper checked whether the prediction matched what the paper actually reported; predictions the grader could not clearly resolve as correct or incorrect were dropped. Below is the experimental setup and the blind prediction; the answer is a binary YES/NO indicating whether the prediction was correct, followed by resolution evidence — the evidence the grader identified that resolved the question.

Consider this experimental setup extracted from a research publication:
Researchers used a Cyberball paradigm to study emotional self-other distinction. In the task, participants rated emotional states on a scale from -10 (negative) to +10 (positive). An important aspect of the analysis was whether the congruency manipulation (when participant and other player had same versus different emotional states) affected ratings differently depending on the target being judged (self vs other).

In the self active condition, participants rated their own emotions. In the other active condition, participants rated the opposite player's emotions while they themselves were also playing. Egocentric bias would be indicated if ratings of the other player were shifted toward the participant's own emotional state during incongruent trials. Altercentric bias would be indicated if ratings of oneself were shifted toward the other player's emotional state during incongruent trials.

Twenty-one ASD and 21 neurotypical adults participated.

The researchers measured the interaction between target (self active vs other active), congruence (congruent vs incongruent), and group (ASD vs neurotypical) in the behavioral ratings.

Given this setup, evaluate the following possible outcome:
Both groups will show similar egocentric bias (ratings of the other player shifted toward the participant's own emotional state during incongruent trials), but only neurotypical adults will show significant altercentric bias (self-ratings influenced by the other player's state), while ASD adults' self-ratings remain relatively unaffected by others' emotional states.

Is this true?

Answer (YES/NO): NO